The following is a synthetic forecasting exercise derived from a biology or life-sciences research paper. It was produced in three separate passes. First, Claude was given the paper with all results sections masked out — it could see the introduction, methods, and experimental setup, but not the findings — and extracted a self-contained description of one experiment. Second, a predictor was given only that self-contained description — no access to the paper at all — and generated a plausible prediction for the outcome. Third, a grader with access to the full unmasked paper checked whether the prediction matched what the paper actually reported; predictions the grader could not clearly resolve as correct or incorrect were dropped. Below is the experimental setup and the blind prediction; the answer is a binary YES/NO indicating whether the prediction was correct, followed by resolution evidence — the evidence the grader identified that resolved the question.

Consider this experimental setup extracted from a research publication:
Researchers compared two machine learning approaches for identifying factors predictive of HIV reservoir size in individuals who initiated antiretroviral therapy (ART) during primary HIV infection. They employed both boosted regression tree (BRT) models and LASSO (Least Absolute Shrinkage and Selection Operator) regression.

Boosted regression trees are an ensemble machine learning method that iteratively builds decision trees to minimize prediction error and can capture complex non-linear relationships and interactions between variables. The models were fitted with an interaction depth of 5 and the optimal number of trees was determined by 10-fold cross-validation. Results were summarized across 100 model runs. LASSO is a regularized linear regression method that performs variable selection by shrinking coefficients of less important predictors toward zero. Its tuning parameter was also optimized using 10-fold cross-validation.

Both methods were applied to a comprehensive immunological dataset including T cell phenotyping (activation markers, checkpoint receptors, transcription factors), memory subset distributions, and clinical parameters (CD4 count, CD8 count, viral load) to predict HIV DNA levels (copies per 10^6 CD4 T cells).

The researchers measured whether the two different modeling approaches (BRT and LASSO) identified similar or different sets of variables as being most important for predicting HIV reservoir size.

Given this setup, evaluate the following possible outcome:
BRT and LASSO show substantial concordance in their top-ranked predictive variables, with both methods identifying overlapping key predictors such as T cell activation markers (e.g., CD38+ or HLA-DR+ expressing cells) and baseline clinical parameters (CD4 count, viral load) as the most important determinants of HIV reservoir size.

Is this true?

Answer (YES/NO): NO